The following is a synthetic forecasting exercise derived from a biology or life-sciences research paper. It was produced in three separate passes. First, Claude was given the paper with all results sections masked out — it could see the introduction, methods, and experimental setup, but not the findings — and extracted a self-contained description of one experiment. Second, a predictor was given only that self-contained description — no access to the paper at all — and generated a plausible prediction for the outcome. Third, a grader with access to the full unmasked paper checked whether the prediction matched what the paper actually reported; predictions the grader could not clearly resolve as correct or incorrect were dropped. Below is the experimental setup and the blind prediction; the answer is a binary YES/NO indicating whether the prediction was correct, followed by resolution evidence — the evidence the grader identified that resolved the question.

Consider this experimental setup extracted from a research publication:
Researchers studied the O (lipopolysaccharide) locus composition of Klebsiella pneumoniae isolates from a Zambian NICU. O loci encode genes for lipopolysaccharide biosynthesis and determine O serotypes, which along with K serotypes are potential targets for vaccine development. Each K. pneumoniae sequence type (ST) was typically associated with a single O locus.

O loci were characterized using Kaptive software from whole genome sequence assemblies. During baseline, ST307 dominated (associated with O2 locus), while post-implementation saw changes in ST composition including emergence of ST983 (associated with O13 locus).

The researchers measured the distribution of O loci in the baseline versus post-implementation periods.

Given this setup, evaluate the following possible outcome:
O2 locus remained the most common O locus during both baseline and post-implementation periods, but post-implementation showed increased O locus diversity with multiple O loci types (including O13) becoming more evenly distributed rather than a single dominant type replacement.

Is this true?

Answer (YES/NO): NO